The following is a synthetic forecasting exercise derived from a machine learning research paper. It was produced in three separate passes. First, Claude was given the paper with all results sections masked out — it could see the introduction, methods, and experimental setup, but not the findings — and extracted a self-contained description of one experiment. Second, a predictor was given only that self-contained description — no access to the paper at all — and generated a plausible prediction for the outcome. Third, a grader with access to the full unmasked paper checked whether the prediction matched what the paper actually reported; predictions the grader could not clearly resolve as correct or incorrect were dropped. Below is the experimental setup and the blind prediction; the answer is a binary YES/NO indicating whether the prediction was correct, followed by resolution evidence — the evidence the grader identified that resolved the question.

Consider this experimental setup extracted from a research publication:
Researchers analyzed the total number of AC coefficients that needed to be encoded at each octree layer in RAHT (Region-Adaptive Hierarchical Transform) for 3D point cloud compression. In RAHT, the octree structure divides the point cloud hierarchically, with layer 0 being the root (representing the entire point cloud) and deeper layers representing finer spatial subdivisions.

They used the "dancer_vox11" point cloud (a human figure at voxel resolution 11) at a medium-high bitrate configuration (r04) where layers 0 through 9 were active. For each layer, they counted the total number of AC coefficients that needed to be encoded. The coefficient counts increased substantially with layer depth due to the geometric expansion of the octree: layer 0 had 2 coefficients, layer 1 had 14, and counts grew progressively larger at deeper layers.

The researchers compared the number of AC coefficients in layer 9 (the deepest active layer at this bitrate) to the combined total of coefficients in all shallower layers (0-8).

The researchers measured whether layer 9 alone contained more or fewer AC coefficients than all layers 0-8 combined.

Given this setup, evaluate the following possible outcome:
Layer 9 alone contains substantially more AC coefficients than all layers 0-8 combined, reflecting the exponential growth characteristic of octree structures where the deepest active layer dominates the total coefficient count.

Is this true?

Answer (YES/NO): YES